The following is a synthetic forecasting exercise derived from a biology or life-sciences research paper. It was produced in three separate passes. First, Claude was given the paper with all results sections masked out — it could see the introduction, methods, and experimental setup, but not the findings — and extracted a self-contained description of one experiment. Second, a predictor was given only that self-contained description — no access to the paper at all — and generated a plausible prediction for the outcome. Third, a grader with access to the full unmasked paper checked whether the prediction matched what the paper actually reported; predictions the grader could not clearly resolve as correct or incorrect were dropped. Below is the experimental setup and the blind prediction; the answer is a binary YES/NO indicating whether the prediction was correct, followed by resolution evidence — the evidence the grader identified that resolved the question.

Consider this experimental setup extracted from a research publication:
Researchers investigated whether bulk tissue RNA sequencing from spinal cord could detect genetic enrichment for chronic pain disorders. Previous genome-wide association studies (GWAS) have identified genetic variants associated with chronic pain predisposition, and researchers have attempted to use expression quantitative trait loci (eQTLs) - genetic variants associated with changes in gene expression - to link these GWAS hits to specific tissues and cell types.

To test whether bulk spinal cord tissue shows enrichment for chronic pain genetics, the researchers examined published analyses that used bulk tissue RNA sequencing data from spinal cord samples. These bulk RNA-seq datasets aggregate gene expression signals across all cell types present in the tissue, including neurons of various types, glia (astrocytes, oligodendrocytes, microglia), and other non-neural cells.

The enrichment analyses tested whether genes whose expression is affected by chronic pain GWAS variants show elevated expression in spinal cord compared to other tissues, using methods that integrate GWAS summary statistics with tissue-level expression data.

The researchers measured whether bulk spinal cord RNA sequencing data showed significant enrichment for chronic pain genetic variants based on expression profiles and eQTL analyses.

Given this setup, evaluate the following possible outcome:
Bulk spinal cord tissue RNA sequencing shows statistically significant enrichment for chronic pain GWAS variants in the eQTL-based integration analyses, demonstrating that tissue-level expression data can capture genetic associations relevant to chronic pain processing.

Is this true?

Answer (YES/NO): NO